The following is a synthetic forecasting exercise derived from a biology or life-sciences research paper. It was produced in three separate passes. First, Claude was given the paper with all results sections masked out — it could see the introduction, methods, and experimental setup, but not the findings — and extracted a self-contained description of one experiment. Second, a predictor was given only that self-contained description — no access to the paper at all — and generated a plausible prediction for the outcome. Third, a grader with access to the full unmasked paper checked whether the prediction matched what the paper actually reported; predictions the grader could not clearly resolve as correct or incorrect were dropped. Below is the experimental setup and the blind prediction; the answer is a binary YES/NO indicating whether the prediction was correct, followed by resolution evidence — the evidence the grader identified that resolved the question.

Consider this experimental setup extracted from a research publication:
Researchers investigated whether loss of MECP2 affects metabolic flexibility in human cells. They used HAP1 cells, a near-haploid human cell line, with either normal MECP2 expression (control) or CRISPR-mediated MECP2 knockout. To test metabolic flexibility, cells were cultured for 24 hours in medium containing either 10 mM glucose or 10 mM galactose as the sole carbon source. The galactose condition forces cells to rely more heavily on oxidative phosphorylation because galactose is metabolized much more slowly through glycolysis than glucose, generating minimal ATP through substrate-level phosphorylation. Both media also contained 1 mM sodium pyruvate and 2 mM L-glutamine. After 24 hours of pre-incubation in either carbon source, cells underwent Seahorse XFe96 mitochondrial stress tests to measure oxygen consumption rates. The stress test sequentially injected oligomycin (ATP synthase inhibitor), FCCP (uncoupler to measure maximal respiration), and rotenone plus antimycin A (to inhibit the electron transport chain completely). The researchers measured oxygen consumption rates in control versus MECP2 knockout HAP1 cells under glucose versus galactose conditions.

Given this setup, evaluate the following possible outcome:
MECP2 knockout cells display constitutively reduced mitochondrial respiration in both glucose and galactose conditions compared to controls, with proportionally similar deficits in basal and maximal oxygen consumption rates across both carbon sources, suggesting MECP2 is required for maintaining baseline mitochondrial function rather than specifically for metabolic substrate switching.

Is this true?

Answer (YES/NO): NO